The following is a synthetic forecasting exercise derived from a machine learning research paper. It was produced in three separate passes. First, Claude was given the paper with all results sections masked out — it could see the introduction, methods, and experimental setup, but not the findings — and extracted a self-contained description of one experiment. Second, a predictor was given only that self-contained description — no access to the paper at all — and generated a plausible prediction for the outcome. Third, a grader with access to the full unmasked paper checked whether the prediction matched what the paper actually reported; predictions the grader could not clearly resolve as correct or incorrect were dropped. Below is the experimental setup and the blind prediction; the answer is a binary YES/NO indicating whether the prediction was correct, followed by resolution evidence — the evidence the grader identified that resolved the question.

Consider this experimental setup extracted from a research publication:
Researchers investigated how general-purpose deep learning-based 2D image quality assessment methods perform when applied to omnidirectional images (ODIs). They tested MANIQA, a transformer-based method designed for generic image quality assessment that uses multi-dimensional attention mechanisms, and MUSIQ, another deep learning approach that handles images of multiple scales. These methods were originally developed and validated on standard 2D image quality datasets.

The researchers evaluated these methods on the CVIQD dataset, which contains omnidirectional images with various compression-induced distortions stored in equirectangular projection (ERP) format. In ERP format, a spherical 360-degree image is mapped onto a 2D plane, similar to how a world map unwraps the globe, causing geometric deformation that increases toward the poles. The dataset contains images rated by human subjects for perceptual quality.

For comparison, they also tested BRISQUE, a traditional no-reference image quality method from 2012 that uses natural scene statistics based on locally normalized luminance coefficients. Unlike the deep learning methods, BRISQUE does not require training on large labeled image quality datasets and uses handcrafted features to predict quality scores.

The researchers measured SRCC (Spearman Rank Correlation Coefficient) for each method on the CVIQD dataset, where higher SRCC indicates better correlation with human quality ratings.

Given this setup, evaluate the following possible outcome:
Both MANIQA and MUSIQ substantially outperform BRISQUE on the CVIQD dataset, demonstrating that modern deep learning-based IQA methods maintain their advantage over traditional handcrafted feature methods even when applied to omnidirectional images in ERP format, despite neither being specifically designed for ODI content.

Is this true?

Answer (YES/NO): NO